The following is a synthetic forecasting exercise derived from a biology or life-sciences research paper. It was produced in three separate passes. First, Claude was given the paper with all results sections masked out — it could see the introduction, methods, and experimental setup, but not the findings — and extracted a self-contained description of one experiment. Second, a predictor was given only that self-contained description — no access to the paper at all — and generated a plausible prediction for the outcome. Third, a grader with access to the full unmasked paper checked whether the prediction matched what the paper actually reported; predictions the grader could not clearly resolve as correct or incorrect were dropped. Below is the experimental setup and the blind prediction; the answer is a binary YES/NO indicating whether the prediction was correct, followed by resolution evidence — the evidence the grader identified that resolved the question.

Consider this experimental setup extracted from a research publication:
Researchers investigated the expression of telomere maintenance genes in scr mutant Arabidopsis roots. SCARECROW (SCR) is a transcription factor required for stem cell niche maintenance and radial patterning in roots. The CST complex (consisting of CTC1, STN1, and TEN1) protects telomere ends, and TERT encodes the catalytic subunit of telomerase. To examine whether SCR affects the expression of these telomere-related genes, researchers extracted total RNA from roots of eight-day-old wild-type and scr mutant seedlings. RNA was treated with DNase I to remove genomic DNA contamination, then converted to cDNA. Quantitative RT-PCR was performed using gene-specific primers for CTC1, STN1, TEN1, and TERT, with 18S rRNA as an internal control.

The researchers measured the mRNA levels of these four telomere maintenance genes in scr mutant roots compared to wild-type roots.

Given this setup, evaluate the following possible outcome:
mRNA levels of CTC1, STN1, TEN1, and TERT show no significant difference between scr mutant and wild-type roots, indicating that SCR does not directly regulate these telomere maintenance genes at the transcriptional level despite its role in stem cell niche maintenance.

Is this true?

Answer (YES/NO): NO